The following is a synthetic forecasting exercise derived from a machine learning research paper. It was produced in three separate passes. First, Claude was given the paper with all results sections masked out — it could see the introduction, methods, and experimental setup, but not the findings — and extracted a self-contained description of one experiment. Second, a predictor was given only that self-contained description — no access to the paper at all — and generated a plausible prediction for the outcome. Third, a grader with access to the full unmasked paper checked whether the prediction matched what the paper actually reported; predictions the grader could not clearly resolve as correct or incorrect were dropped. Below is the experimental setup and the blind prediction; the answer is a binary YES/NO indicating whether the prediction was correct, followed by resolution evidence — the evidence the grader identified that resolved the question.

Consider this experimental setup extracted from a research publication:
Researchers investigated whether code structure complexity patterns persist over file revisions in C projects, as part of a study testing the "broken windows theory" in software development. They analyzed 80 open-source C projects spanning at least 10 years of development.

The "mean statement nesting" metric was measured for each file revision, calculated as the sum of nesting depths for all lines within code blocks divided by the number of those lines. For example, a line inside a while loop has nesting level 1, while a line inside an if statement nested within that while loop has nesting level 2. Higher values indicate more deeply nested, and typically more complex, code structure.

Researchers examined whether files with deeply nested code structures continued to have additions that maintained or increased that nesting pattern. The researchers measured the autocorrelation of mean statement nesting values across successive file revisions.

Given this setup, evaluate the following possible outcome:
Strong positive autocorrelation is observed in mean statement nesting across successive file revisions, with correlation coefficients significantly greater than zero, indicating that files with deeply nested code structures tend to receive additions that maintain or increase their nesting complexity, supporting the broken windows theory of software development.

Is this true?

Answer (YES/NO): YES